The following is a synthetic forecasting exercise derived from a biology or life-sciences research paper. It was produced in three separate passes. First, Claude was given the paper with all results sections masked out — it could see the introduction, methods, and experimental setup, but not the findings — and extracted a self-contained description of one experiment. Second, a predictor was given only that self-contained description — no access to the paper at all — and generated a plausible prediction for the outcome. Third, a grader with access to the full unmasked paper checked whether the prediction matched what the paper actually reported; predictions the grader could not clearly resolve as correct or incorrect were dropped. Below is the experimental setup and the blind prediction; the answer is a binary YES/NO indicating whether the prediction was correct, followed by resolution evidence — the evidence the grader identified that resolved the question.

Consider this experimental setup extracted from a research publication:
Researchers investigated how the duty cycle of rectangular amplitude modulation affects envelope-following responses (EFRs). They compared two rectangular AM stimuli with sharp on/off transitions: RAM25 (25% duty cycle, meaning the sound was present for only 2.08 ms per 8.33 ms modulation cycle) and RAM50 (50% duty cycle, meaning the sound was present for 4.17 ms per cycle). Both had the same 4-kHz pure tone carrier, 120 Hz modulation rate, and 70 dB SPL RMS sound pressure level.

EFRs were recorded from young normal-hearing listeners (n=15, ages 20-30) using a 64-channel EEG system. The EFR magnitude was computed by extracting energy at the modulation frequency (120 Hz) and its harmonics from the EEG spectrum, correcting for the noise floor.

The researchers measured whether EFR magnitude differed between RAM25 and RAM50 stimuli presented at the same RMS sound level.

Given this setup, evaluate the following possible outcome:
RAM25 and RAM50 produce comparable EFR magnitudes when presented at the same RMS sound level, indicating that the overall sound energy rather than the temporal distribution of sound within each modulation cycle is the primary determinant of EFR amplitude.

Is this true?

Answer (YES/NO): NO